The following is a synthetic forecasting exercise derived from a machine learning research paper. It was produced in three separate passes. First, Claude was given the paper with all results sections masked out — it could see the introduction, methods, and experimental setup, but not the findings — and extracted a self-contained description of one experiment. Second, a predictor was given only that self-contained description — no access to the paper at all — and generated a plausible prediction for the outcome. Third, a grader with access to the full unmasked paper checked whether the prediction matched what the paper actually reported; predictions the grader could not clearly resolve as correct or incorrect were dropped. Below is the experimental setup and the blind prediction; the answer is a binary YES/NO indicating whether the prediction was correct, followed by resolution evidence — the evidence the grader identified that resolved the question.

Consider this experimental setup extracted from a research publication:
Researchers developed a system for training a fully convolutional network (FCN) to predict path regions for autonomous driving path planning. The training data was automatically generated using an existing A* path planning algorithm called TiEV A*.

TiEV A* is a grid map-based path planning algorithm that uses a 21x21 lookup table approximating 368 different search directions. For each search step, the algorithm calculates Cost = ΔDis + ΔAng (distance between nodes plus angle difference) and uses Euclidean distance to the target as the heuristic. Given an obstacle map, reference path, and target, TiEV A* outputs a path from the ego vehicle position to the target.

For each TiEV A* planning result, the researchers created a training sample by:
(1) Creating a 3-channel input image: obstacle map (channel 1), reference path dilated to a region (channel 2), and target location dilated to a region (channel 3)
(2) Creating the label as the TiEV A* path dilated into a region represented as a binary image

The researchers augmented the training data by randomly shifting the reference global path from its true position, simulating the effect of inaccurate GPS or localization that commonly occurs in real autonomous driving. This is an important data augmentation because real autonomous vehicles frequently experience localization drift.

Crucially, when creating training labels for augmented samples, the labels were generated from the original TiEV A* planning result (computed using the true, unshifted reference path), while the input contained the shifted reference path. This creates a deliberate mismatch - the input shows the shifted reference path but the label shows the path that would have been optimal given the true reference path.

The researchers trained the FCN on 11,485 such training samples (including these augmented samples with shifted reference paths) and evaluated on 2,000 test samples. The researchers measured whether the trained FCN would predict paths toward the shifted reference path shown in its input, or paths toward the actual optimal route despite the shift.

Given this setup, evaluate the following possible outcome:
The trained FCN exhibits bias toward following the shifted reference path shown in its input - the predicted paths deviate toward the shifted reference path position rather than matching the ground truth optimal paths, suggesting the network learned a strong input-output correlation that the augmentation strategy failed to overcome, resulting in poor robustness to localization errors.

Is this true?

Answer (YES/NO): NO